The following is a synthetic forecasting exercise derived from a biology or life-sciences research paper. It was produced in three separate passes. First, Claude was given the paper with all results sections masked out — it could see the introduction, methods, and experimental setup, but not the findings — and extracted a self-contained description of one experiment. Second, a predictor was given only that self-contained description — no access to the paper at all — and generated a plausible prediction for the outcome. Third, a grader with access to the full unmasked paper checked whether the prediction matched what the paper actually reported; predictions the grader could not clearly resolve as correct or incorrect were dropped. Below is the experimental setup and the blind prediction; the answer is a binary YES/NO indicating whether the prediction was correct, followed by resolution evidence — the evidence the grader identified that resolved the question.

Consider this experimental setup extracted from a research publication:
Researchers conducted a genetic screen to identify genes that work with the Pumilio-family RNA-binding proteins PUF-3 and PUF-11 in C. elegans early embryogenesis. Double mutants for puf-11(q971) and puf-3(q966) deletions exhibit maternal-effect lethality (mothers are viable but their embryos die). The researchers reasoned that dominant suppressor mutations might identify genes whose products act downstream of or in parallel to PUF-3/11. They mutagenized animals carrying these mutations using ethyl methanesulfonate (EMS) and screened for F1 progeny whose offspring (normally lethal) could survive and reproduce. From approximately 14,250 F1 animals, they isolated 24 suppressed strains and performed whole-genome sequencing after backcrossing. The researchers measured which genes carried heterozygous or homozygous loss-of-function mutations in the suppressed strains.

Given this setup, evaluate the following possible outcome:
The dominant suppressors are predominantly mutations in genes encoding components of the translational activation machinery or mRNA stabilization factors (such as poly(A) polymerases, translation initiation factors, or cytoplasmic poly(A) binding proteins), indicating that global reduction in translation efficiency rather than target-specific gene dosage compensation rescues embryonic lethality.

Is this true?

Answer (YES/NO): NO